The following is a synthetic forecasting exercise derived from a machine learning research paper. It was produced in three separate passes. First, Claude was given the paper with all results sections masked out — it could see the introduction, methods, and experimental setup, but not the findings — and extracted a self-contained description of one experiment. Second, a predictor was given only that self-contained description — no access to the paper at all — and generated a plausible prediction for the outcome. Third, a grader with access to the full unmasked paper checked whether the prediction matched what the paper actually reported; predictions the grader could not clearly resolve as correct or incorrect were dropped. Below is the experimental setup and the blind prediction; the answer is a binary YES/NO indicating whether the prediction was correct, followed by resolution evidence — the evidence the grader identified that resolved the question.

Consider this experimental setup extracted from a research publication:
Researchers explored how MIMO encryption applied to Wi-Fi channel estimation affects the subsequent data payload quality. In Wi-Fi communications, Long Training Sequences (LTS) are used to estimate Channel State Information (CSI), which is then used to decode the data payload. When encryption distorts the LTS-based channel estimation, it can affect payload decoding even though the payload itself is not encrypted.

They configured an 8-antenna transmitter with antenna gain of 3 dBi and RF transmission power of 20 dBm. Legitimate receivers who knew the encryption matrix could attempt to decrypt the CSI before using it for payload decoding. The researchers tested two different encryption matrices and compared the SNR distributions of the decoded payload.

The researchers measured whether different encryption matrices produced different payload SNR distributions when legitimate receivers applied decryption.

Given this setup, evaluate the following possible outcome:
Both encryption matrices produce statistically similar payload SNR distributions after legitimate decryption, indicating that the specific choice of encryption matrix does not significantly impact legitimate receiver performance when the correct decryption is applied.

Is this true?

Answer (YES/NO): NO